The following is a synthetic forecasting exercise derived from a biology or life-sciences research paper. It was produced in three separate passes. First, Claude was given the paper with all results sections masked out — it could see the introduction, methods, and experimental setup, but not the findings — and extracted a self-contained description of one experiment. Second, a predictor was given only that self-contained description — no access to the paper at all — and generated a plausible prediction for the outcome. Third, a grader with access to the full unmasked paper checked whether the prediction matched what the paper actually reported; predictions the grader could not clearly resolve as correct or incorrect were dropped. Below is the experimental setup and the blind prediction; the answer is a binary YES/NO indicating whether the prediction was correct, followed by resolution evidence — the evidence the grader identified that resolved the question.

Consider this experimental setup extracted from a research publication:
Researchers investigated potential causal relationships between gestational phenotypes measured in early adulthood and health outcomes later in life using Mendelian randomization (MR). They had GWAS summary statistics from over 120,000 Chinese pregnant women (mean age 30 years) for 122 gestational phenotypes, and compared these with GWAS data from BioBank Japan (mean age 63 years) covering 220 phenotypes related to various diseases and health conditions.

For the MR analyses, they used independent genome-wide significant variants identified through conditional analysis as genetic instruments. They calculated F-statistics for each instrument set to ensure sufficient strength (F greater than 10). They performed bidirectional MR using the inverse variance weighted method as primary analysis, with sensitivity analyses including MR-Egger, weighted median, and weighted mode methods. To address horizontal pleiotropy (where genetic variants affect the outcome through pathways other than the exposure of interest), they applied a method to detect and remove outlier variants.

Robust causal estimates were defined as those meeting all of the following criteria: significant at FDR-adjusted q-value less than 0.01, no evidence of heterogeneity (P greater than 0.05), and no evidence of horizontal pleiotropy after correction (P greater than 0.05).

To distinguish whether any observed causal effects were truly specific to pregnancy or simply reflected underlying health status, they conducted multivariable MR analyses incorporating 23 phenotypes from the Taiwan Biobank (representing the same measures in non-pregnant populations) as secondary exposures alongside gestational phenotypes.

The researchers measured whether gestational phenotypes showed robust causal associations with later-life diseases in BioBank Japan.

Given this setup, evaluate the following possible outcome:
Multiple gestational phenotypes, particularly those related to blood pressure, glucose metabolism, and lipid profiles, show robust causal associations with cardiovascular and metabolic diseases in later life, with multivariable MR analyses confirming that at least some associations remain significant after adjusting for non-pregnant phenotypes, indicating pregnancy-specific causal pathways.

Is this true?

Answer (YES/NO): NO